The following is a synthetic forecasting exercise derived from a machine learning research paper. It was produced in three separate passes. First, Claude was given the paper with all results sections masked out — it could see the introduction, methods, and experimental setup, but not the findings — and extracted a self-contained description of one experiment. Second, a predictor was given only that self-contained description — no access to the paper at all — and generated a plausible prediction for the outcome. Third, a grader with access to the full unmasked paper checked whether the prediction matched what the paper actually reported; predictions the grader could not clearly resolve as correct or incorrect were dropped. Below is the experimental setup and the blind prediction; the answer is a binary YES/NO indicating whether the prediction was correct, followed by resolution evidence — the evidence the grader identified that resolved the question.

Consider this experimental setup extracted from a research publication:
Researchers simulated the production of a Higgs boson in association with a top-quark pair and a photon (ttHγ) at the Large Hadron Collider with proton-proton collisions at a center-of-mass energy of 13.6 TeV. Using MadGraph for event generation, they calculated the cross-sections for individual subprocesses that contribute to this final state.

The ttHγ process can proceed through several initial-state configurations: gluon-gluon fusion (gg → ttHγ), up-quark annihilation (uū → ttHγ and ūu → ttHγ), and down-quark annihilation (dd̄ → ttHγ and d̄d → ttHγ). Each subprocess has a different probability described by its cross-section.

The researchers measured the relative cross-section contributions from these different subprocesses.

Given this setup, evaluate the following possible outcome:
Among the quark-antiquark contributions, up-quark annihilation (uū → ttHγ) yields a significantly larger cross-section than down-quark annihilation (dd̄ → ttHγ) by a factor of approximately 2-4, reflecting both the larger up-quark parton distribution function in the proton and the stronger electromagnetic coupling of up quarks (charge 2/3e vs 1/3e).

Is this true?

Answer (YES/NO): YES